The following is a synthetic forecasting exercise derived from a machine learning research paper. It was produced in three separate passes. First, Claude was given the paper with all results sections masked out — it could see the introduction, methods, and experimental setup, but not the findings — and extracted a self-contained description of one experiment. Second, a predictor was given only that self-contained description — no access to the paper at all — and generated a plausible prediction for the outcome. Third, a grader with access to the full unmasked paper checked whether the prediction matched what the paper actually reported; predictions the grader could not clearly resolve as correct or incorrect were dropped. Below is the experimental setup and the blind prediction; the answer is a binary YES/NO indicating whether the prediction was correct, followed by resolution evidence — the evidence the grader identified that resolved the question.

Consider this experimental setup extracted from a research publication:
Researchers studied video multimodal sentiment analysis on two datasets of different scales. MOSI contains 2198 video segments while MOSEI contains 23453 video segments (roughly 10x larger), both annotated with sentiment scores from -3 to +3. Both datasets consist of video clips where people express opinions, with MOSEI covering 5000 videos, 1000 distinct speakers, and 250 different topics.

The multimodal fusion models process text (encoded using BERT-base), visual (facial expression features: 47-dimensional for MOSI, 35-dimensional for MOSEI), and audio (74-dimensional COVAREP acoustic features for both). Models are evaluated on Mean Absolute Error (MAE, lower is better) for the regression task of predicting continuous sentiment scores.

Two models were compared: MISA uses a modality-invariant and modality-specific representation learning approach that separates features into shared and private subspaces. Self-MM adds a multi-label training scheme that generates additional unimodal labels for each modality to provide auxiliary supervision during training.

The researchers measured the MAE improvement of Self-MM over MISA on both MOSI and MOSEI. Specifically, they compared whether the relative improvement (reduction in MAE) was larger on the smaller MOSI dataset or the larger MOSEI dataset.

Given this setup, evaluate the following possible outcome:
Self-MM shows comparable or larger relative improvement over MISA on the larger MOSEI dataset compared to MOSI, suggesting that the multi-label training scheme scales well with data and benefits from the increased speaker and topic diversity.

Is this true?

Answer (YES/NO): NO